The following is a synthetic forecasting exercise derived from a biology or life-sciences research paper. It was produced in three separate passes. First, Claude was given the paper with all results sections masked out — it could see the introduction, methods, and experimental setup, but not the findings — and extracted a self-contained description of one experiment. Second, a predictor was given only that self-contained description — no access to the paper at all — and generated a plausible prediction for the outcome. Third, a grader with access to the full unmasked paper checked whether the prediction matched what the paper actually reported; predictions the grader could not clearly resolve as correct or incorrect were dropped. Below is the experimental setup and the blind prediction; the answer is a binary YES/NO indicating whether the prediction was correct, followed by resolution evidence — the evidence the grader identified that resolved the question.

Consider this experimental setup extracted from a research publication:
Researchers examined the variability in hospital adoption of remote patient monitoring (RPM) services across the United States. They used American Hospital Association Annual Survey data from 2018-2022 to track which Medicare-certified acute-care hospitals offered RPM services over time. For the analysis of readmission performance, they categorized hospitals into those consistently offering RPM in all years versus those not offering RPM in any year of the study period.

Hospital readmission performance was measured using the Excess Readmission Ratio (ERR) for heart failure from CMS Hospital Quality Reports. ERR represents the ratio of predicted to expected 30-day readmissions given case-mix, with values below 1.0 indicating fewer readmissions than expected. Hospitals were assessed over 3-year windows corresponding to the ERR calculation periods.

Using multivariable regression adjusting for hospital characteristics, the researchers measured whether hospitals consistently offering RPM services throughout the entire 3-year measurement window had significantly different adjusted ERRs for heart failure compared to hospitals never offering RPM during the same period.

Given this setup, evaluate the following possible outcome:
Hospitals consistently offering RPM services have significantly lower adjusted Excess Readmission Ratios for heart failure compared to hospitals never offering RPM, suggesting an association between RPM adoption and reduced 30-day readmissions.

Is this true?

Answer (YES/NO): YES